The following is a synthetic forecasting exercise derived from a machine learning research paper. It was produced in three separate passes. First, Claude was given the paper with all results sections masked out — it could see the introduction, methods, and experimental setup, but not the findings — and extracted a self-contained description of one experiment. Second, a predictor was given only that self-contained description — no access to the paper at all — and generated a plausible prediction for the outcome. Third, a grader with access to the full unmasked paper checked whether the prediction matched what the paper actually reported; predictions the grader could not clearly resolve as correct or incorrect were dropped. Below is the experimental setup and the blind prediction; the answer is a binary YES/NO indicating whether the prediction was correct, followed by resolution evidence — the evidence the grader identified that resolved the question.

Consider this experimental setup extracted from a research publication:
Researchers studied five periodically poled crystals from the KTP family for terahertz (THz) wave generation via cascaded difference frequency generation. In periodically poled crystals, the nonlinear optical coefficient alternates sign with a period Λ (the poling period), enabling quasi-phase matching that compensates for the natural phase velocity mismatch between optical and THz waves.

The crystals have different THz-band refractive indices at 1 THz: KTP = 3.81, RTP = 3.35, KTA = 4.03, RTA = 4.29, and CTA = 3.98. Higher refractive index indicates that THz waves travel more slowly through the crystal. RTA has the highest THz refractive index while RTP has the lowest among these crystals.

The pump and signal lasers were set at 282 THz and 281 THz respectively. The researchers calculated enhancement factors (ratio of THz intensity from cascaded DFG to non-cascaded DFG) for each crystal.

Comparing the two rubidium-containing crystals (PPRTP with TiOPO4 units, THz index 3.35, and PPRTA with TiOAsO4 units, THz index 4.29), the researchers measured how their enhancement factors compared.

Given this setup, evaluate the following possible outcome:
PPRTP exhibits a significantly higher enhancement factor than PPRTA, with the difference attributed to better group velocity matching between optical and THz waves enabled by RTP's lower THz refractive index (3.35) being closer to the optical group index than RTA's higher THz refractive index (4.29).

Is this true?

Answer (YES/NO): NO